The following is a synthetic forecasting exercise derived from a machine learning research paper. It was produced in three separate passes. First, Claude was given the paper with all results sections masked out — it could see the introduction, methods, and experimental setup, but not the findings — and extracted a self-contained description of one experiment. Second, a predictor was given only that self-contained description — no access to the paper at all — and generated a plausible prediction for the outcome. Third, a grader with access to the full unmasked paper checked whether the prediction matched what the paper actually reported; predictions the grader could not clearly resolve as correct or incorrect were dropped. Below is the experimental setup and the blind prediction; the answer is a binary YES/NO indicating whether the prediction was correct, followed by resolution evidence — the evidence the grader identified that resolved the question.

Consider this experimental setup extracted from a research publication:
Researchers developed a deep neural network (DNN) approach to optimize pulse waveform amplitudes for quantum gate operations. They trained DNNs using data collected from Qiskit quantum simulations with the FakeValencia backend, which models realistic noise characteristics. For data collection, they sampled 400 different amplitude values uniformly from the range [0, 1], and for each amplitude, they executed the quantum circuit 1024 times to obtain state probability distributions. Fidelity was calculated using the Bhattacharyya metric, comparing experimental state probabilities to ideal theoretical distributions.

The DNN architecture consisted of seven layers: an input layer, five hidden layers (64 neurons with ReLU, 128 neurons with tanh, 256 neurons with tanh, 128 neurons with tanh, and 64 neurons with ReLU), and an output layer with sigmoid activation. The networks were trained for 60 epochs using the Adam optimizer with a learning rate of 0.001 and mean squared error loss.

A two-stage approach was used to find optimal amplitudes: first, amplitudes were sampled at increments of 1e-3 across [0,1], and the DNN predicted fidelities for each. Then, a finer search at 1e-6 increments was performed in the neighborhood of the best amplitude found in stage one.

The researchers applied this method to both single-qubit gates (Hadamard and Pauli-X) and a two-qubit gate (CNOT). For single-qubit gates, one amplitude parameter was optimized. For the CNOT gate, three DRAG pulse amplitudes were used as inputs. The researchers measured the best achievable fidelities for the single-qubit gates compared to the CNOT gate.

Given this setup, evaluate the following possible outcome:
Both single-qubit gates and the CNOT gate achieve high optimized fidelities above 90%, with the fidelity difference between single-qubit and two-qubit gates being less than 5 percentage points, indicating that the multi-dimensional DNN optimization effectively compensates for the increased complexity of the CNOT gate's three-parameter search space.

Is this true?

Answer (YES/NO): NO